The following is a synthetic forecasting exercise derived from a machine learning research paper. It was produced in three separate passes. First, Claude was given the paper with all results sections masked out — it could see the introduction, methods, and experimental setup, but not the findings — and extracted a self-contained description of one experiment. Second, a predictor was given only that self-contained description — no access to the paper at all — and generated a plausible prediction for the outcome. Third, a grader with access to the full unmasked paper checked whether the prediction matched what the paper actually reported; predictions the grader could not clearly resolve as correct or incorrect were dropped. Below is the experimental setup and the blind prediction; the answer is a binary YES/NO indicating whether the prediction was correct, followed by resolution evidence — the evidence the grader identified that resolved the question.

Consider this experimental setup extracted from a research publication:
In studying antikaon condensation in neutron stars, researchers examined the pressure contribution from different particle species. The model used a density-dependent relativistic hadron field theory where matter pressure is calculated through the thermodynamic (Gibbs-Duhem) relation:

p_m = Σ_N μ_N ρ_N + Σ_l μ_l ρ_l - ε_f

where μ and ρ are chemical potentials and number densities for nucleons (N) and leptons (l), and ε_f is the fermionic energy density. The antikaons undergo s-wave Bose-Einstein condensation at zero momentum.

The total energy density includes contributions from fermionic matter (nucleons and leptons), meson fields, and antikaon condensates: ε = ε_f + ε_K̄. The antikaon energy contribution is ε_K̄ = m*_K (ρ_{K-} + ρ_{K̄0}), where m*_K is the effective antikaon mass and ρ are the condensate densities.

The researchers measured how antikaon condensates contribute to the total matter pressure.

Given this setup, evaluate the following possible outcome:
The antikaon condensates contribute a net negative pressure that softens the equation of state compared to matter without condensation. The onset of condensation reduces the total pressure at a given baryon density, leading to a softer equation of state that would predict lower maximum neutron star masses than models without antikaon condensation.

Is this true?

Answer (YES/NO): NO